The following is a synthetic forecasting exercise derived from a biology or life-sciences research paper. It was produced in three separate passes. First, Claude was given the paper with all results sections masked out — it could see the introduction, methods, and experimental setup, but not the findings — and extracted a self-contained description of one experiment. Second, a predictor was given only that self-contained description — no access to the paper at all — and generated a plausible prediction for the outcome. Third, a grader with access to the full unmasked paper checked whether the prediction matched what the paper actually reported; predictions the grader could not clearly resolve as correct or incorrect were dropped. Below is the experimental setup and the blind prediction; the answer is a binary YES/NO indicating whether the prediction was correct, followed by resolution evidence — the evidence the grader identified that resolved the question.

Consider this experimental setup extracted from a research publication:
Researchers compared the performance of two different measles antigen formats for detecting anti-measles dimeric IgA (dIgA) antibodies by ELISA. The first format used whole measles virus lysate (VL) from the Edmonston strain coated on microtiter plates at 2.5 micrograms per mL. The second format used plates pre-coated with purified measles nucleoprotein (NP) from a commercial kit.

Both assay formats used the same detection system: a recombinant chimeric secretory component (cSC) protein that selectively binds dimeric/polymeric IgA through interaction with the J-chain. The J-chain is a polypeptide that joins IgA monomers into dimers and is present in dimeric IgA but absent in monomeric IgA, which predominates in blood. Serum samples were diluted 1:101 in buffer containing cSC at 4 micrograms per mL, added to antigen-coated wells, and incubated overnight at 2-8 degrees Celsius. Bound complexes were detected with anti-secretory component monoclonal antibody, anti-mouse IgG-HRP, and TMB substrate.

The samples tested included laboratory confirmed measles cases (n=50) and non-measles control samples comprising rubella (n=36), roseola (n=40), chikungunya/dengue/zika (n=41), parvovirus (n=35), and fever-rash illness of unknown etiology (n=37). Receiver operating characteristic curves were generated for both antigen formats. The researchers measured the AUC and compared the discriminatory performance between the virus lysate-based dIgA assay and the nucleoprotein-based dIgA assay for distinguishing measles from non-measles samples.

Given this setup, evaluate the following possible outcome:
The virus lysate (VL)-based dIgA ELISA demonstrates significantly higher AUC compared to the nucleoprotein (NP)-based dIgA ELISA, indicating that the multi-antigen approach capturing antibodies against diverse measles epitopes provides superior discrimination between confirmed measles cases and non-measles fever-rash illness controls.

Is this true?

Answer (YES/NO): NO